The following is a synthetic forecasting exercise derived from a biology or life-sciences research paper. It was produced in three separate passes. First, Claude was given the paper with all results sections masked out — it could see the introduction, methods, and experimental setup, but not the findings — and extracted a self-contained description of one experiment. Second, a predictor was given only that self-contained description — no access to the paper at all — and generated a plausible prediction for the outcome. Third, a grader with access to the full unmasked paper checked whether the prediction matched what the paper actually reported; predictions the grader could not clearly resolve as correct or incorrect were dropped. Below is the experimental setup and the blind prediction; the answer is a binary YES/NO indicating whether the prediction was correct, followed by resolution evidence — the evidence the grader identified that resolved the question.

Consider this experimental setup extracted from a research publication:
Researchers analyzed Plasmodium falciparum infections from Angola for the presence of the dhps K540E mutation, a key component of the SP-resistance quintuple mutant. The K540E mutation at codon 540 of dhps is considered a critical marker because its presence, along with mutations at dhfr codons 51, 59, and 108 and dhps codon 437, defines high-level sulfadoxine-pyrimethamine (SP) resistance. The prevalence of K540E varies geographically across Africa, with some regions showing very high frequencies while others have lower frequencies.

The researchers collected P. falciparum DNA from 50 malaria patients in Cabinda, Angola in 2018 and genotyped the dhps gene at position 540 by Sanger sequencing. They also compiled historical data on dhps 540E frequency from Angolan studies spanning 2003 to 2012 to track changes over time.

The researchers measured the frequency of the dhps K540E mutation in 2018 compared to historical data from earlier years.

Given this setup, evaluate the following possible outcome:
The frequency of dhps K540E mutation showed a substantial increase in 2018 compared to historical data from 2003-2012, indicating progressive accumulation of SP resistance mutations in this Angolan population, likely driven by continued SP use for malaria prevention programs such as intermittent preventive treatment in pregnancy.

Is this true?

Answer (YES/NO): YES